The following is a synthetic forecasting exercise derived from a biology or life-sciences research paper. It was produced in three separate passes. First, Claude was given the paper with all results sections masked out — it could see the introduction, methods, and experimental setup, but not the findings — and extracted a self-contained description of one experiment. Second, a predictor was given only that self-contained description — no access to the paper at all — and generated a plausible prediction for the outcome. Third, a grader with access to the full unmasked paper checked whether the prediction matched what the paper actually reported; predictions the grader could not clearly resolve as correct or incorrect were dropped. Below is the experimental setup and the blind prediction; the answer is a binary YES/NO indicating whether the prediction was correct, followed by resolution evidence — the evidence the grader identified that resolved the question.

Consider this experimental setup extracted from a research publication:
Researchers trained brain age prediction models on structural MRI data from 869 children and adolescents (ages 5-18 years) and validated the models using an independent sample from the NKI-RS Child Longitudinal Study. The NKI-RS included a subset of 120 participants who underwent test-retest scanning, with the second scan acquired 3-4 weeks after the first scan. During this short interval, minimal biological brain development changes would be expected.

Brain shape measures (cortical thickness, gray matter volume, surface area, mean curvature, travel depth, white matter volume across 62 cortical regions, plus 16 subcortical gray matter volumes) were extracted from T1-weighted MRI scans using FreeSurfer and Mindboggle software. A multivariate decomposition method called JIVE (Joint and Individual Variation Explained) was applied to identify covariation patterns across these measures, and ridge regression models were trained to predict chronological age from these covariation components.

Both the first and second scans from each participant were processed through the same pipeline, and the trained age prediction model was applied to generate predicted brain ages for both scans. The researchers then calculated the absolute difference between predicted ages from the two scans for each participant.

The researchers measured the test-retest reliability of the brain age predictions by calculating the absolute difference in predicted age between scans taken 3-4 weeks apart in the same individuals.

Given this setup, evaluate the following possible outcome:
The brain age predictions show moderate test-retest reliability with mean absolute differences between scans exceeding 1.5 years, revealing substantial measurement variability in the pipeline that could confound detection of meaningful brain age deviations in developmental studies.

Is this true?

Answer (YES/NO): NO